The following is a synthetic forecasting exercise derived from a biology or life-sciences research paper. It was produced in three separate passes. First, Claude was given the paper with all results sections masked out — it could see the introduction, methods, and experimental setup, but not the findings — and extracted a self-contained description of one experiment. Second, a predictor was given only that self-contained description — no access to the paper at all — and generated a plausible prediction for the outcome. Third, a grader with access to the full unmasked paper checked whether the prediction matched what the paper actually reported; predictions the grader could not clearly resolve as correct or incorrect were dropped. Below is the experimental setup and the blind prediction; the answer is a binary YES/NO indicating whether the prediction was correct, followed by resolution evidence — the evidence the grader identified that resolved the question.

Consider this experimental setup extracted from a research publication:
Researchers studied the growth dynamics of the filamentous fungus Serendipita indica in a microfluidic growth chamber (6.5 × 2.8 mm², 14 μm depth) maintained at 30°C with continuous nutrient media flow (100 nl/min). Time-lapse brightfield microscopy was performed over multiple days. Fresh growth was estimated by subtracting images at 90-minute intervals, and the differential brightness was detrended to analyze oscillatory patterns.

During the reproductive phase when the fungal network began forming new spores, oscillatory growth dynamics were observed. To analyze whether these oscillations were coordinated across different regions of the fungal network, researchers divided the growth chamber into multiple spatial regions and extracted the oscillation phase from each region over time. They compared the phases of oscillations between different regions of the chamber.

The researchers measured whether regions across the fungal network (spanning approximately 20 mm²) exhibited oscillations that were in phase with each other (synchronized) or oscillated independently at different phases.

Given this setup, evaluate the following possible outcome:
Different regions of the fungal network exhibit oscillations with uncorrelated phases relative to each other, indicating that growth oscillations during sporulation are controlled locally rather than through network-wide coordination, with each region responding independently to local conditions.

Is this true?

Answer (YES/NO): NO